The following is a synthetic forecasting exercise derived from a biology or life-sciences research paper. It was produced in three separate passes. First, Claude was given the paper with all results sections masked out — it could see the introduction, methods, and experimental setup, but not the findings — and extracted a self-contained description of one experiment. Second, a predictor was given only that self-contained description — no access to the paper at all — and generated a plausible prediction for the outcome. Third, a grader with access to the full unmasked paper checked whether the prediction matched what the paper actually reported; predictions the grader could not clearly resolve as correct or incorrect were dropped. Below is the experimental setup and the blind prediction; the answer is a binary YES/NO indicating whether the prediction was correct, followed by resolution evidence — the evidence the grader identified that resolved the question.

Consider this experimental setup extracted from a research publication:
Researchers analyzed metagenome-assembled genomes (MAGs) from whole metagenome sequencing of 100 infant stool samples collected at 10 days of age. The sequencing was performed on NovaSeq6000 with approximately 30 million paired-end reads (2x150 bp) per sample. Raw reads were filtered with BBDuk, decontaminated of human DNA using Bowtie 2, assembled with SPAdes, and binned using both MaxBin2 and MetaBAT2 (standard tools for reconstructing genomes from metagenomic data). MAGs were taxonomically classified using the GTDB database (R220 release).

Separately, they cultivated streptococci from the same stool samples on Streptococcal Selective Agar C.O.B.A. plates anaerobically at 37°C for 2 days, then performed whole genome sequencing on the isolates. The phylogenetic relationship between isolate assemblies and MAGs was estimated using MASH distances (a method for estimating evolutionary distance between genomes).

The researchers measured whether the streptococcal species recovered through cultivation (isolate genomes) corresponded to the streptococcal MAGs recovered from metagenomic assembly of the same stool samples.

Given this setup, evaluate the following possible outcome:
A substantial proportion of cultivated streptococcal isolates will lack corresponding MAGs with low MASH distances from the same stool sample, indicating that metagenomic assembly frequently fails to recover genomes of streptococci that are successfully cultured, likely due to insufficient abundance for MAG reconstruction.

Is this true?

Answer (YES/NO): NO